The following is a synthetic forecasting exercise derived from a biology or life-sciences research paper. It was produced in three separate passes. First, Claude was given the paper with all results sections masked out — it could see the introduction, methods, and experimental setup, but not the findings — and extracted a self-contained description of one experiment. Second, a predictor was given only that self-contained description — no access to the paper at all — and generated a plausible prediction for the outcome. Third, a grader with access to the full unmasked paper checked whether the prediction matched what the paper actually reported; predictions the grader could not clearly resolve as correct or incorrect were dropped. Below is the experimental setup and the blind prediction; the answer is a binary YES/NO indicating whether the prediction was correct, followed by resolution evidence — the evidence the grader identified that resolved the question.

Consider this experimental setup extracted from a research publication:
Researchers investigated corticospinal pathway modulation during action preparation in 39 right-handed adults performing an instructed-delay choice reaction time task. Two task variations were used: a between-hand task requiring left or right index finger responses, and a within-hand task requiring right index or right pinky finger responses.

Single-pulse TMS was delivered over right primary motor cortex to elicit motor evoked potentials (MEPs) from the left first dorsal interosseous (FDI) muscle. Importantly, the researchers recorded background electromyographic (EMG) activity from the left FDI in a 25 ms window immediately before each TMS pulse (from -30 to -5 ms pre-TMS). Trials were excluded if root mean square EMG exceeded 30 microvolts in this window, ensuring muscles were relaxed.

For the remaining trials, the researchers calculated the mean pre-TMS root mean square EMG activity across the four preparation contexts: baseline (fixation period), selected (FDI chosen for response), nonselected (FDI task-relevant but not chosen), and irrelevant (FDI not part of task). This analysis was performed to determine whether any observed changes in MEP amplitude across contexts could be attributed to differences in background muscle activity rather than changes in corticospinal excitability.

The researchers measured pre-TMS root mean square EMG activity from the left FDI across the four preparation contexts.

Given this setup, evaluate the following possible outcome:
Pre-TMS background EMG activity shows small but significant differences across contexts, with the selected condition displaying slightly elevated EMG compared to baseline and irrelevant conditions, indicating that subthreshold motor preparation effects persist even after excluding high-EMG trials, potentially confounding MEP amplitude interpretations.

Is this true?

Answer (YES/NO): NO